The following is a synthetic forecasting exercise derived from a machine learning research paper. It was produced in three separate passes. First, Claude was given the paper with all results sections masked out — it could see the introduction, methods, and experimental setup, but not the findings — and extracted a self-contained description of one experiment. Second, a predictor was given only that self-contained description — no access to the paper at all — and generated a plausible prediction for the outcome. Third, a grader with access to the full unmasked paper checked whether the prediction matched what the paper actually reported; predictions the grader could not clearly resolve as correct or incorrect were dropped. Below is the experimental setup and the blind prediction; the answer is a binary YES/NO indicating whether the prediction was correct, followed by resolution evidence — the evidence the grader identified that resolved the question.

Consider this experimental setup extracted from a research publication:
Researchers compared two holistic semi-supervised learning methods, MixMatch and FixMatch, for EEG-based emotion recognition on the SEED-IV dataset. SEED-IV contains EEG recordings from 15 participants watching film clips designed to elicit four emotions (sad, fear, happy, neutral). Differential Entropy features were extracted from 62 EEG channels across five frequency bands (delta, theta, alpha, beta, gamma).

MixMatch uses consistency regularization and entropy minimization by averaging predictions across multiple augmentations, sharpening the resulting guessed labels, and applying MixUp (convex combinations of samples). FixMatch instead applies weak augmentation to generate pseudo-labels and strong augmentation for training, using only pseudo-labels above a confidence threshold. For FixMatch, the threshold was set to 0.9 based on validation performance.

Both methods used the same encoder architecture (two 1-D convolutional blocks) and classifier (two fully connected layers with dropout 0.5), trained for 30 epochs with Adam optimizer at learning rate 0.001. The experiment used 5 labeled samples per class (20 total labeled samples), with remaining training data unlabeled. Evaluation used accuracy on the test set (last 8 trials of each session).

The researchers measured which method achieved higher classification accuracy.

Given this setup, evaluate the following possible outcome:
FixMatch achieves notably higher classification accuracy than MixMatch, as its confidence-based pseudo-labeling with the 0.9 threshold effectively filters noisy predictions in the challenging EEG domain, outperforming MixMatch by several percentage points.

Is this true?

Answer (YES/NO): NO